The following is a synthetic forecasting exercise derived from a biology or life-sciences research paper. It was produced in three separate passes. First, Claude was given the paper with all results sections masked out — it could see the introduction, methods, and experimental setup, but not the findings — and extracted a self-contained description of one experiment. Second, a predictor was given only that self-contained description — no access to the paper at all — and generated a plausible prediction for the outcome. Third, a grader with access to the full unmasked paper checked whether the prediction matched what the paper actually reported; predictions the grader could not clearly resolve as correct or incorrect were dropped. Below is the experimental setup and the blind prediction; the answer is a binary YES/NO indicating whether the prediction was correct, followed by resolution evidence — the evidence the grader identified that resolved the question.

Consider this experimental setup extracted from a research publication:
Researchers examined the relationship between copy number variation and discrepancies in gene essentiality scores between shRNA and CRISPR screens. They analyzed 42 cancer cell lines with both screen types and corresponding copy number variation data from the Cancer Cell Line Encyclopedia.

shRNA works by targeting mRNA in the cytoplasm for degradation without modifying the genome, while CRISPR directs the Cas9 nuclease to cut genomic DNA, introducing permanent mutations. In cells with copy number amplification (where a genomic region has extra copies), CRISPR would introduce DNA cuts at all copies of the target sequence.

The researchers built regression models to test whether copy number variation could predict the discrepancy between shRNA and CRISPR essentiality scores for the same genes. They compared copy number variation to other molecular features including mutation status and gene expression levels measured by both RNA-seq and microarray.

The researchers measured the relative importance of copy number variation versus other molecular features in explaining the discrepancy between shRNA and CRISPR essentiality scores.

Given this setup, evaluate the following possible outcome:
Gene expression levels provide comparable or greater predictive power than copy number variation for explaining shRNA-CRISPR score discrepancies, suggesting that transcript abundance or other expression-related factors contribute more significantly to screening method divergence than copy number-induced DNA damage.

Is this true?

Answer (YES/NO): NO